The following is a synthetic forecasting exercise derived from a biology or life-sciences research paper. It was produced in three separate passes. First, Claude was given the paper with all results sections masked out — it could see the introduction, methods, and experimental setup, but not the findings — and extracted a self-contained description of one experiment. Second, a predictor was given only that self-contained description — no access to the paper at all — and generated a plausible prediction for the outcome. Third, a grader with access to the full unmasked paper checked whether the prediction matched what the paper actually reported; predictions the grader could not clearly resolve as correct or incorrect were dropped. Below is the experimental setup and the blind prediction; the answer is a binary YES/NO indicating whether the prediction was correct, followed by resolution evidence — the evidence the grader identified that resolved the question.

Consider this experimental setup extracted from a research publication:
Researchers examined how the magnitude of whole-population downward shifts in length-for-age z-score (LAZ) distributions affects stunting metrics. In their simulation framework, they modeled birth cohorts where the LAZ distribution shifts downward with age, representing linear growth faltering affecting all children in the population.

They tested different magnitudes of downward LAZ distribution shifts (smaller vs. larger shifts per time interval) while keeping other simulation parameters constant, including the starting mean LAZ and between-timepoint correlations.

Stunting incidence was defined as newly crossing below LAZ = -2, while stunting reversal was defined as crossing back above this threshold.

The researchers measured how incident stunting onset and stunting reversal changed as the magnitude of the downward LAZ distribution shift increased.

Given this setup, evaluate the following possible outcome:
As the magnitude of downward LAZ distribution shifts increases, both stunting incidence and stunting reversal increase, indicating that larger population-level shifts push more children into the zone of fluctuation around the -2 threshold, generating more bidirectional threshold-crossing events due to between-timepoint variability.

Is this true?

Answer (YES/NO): NO